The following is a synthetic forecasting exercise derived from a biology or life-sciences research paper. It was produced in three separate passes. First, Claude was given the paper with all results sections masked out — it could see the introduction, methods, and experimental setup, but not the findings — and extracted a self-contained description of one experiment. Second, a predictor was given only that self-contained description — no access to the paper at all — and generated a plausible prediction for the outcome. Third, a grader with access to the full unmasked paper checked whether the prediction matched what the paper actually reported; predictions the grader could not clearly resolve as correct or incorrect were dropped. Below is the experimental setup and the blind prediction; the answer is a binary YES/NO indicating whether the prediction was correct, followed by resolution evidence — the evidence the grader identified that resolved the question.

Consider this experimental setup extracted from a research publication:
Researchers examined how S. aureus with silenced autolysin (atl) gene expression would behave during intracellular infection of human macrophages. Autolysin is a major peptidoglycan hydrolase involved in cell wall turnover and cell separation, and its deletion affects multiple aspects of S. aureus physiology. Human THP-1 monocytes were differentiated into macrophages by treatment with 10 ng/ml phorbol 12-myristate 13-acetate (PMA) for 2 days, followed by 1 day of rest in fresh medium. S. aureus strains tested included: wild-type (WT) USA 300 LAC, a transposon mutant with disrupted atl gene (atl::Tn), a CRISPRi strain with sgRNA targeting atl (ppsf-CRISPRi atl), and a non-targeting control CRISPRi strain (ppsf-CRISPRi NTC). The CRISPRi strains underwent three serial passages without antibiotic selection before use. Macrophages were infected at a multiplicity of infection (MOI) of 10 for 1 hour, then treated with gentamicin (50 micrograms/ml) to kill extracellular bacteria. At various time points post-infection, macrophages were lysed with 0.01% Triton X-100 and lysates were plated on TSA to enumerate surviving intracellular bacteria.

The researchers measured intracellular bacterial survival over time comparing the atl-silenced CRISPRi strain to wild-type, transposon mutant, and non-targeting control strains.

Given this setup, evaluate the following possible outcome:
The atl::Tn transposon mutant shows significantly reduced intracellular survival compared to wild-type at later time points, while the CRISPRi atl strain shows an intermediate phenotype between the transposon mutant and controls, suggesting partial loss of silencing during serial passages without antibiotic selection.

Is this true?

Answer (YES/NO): NO